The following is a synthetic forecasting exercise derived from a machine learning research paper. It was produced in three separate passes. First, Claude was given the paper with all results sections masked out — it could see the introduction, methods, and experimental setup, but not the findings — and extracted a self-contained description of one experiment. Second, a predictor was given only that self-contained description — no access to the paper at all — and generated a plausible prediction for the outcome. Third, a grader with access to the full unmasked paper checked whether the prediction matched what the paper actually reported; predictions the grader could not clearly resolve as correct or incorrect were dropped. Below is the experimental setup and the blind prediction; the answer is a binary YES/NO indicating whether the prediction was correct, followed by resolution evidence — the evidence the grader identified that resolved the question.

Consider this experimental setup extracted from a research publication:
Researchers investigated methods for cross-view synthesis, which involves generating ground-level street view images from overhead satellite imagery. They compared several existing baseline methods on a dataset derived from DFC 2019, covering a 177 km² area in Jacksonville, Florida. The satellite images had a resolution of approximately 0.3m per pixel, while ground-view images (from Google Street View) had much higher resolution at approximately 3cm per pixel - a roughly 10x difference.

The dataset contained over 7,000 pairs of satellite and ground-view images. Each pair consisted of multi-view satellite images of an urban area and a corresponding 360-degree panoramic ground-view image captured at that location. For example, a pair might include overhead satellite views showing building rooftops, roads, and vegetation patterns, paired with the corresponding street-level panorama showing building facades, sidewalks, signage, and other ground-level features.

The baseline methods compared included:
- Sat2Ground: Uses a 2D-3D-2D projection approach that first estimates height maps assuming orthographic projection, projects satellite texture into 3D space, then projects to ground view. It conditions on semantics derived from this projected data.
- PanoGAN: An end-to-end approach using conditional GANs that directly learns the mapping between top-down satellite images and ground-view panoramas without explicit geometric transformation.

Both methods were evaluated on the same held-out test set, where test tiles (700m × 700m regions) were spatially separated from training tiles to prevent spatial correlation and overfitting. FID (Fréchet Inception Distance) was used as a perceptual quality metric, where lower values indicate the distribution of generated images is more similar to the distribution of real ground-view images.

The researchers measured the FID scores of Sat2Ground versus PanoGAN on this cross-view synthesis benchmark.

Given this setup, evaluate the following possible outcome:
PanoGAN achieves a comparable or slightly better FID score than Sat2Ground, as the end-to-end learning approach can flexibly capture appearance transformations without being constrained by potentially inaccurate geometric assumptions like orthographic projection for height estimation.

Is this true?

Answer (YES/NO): NO